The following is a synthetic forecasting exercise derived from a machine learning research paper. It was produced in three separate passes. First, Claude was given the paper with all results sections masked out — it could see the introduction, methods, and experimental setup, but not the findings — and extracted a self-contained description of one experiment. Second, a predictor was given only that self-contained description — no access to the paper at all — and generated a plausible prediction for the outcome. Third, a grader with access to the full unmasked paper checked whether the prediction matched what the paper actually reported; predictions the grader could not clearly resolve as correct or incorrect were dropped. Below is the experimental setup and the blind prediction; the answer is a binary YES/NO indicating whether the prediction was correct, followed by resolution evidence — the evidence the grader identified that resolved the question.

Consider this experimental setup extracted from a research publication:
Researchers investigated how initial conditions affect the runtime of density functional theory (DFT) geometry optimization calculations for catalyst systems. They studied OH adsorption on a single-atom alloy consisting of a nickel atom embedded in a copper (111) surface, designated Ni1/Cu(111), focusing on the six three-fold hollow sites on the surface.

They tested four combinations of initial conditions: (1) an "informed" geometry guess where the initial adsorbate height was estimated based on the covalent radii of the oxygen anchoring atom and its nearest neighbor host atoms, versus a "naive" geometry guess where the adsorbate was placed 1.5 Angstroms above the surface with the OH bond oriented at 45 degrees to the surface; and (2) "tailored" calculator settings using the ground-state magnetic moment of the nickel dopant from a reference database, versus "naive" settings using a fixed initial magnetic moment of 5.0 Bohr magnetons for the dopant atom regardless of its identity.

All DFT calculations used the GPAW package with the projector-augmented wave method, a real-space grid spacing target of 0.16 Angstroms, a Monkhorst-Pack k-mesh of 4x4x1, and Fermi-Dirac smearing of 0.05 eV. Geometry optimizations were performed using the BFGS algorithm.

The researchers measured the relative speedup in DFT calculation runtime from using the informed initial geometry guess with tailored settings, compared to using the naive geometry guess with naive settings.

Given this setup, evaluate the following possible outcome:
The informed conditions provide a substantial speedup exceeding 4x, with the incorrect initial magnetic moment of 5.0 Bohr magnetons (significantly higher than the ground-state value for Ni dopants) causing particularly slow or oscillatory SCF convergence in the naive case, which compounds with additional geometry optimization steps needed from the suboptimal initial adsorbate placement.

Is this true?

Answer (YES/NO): NO